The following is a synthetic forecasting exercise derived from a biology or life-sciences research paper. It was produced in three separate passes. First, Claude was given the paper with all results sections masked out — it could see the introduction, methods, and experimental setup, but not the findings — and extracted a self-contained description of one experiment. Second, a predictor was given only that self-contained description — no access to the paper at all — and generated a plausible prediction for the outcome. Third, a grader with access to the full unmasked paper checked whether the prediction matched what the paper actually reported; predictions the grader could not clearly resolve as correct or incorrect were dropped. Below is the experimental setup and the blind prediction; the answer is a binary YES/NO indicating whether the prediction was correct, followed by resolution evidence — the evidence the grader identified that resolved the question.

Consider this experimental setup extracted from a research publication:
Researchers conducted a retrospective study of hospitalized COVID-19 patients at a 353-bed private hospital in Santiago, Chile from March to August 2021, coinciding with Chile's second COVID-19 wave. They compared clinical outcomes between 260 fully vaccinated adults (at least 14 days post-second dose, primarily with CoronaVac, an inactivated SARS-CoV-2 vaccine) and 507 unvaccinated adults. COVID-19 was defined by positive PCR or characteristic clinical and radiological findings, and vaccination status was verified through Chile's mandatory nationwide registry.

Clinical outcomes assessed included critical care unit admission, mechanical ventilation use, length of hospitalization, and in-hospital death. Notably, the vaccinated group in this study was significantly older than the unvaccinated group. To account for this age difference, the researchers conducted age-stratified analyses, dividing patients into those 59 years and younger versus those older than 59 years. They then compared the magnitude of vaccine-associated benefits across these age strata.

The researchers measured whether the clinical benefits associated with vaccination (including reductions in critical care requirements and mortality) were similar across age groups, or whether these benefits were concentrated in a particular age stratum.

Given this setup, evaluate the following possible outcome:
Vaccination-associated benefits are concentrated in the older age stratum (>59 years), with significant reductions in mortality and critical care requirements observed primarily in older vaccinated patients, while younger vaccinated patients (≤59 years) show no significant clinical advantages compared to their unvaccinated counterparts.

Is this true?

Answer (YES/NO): YES